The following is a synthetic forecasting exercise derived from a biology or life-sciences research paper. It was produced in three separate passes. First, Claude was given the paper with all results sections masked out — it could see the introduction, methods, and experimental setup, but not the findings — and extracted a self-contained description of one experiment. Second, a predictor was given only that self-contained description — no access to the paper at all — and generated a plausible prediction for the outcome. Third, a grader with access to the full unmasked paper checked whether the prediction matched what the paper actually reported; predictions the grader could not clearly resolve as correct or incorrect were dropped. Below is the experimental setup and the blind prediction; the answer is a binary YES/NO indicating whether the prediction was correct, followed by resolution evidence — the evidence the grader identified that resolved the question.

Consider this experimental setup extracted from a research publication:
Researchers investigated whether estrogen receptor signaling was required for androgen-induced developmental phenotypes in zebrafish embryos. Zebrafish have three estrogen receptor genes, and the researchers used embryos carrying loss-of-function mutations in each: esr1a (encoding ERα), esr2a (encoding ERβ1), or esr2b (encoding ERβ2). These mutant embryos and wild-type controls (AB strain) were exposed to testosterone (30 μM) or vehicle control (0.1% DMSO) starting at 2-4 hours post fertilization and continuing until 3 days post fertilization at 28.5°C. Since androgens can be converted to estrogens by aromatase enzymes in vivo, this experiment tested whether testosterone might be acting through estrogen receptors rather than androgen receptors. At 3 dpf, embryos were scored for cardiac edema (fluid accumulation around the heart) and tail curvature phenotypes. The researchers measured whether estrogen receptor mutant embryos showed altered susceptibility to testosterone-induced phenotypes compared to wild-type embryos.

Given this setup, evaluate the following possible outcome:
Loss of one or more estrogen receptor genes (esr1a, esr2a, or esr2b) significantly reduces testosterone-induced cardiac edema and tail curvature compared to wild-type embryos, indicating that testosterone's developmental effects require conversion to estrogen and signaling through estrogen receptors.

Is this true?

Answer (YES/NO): NO